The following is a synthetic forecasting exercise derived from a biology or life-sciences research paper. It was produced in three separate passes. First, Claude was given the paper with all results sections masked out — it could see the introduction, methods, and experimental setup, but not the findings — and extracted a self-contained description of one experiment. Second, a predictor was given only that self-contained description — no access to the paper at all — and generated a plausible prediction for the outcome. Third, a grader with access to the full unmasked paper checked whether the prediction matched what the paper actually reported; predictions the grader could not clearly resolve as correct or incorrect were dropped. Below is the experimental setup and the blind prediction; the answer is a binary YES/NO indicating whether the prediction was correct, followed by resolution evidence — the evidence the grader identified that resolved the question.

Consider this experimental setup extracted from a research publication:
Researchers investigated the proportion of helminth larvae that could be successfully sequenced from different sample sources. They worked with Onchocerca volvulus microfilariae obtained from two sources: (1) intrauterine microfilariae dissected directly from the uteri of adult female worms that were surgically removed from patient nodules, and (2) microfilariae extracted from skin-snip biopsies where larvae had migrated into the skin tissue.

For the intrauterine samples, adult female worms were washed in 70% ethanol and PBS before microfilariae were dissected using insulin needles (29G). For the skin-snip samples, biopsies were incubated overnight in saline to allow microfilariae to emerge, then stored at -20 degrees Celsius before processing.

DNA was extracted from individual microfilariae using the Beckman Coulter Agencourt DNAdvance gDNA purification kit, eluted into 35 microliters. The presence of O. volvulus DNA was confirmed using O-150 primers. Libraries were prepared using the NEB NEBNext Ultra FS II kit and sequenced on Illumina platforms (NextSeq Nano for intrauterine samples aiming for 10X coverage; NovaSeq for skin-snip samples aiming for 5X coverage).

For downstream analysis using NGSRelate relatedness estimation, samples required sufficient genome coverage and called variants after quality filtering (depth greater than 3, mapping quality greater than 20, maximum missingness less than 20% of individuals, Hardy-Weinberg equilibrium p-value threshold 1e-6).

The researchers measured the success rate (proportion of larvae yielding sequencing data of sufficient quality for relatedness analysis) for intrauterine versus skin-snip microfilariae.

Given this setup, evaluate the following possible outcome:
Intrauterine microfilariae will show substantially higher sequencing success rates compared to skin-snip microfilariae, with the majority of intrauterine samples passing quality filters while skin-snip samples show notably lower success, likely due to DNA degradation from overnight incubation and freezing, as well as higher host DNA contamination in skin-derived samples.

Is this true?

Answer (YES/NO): YES